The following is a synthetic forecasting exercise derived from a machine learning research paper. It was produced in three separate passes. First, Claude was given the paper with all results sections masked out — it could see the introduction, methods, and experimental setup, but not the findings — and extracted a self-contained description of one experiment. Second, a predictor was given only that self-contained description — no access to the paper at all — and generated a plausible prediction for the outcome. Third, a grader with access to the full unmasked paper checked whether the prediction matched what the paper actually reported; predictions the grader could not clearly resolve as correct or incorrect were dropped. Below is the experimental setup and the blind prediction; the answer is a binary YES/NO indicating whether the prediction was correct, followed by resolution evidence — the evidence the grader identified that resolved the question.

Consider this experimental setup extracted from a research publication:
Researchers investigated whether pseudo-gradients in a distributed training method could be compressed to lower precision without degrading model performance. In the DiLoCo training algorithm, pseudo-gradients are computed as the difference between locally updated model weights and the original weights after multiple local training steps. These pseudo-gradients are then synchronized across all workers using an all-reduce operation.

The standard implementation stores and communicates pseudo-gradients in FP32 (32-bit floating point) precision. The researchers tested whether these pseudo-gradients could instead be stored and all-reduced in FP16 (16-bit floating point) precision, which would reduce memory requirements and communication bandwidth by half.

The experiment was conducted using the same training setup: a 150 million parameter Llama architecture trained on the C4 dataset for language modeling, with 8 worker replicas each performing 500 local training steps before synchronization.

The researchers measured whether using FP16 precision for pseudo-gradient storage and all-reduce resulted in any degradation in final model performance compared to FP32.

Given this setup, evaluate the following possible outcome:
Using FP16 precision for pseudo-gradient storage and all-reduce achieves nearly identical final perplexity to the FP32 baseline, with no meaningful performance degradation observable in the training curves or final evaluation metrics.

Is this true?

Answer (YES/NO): YES